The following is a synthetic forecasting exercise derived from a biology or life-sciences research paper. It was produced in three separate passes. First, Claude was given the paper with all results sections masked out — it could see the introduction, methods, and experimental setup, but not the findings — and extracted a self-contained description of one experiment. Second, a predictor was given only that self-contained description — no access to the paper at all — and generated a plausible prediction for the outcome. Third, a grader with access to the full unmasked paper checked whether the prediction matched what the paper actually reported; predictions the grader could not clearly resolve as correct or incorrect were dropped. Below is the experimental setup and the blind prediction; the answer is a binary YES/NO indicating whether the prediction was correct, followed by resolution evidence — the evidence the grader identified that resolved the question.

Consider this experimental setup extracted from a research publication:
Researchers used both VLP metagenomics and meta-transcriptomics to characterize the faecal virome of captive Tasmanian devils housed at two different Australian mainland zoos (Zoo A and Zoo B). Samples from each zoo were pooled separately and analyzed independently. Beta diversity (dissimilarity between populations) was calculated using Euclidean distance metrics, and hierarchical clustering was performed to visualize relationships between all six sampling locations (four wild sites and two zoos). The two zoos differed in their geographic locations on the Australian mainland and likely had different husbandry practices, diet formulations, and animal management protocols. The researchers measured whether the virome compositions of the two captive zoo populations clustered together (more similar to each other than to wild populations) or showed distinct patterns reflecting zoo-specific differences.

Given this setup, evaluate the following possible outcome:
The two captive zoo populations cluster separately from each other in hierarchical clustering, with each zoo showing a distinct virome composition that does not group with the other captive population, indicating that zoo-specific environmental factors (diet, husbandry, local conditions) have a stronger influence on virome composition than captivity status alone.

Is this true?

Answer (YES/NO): NO